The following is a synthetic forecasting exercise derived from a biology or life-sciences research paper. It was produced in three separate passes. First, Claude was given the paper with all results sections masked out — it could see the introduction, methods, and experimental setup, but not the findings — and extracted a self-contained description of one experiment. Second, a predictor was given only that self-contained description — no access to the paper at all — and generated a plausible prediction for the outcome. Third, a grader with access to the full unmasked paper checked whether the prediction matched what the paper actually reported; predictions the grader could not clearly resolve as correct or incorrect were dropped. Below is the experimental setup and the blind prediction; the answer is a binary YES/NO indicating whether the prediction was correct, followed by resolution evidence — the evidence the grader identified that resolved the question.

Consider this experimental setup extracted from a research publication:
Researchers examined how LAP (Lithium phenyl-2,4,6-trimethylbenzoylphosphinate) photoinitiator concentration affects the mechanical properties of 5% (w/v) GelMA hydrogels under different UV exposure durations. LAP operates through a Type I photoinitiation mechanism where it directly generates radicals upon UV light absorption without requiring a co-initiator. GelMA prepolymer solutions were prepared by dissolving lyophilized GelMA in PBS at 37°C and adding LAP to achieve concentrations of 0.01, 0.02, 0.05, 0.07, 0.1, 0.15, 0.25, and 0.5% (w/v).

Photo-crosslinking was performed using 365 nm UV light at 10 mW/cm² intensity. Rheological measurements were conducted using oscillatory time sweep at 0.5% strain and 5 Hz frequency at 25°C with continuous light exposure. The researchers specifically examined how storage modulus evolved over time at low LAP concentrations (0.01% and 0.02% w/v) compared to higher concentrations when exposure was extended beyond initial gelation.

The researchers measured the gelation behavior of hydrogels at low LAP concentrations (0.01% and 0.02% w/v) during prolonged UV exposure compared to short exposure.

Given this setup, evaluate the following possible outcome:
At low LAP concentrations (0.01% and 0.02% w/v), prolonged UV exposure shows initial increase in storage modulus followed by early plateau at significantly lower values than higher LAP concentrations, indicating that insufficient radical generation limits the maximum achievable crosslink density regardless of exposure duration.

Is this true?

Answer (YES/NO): NO